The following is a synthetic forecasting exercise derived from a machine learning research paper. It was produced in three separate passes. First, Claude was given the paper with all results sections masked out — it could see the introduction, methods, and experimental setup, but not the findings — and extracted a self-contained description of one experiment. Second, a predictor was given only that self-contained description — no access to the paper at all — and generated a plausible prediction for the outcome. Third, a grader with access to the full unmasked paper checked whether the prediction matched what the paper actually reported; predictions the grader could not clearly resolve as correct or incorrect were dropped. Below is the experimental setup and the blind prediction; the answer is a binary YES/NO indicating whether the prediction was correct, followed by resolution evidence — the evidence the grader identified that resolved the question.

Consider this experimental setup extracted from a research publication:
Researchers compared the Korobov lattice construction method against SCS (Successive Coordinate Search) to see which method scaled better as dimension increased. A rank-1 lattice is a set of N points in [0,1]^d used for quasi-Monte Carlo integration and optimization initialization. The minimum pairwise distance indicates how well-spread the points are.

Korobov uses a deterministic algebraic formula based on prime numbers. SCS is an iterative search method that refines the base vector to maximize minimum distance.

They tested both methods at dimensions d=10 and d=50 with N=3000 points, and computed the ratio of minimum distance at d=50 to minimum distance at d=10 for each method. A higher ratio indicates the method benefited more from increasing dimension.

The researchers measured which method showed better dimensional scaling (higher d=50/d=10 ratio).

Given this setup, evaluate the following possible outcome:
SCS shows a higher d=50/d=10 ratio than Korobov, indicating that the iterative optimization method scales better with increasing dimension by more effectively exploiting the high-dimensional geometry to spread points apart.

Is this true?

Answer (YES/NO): YES